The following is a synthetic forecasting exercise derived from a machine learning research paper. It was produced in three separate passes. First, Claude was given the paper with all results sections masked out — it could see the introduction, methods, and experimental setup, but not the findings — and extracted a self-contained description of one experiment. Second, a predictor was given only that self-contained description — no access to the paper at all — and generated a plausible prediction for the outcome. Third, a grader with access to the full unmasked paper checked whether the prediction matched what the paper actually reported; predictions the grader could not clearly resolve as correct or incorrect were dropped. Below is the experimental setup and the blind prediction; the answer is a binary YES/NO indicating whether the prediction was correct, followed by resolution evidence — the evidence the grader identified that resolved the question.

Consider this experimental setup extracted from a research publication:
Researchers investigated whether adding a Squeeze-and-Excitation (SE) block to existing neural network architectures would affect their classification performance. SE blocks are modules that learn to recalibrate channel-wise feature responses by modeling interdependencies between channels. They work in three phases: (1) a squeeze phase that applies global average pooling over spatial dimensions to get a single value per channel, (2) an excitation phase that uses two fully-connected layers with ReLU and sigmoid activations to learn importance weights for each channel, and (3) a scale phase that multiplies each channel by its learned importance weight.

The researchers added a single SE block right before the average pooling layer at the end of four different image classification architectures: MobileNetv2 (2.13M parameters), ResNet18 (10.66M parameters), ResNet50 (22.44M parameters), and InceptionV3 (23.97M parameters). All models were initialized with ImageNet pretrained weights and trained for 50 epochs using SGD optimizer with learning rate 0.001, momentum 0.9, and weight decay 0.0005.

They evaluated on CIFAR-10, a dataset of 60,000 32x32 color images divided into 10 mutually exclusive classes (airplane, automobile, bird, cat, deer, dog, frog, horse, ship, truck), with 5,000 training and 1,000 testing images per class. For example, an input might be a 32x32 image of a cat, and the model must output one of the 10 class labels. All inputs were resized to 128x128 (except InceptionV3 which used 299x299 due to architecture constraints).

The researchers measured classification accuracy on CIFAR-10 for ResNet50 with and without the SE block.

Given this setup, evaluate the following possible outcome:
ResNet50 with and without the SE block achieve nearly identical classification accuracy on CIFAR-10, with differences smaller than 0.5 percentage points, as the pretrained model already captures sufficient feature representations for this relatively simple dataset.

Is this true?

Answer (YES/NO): YES